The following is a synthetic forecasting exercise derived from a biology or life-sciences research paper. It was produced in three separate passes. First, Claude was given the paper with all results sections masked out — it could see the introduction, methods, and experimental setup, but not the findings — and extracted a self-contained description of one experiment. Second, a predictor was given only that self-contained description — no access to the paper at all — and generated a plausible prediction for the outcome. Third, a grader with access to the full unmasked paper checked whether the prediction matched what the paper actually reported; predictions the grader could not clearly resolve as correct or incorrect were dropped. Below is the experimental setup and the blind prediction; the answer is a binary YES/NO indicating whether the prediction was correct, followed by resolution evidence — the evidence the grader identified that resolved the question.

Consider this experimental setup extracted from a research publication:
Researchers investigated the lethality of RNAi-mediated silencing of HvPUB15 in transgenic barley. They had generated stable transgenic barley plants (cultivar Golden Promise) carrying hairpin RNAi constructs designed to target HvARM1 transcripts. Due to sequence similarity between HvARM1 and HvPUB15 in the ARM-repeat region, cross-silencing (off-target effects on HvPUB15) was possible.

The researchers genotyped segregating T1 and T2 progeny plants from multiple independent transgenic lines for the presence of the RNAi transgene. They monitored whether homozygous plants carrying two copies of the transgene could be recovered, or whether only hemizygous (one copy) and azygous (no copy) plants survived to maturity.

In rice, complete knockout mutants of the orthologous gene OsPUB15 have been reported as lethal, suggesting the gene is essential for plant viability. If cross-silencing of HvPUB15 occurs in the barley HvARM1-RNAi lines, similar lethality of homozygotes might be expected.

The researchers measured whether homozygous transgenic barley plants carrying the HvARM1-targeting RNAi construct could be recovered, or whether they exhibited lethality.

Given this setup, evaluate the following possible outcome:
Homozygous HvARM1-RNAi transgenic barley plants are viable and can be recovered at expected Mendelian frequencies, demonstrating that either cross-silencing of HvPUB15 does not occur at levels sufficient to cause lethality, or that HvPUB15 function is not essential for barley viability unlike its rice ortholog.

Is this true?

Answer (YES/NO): NO